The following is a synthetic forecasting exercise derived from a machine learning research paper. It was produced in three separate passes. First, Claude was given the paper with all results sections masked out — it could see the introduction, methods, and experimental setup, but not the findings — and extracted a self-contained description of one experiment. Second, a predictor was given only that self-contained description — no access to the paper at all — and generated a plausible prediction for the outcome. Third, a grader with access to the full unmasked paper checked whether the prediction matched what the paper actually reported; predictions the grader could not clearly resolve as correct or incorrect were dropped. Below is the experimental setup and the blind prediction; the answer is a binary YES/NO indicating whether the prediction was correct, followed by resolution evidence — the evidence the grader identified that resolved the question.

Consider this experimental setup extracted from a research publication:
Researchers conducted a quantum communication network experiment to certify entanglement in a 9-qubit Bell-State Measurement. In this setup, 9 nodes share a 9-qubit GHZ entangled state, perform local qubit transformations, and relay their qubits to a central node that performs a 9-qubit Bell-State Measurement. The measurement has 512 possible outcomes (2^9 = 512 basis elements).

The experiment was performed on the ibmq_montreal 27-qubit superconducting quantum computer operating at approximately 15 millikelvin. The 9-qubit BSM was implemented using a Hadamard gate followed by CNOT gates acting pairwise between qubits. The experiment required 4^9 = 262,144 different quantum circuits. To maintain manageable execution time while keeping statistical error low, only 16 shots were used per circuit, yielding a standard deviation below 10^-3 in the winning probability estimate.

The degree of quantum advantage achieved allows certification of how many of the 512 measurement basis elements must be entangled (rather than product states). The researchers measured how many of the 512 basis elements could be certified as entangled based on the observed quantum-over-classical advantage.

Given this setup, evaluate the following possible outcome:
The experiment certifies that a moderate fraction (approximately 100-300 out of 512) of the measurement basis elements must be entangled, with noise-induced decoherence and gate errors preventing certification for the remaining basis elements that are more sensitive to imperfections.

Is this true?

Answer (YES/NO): NO